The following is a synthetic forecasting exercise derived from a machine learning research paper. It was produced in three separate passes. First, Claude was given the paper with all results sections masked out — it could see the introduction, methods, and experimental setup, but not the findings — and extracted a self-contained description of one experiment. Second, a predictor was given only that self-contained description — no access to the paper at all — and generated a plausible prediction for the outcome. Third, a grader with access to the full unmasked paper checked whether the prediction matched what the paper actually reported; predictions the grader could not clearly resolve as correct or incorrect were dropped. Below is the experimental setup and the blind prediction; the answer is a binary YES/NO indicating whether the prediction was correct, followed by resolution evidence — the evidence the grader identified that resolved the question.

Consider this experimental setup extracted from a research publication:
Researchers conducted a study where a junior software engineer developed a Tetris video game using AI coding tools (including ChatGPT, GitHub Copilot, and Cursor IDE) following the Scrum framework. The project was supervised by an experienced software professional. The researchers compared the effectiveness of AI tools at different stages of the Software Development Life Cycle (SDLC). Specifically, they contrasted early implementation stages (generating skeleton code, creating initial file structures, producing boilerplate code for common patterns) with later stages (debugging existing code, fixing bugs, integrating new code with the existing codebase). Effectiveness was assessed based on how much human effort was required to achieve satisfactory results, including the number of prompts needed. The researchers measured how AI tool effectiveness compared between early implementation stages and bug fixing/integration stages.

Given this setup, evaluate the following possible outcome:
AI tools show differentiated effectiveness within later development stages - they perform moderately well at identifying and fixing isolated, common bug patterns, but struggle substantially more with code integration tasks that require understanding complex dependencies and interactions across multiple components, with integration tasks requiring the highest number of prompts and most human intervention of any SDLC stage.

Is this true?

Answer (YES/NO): NO